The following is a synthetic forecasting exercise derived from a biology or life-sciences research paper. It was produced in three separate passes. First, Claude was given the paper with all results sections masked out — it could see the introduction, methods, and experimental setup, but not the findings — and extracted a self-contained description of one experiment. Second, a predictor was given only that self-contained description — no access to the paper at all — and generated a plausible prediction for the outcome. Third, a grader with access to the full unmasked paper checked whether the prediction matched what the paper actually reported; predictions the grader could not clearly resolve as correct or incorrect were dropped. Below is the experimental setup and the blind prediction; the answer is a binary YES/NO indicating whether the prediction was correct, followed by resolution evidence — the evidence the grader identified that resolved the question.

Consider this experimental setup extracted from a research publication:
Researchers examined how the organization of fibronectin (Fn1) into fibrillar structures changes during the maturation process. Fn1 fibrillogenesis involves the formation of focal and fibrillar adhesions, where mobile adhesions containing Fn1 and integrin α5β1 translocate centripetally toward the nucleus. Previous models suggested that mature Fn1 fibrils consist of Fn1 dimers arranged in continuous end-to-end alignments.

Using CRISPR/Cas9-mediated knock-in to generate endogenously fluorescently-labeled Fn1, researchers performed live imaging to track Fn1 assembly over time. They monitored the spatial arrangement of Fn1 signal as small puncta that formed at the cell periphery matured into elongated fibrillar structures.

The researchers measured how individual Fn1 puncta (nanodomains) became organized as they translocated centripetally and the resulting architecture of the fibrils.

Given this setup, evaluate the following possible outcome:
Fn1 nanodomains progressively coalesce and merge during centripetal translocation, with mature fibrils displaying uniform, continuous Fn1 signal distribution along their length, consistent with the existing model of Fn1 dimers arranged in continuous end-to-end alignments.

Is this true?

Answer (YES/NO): NO